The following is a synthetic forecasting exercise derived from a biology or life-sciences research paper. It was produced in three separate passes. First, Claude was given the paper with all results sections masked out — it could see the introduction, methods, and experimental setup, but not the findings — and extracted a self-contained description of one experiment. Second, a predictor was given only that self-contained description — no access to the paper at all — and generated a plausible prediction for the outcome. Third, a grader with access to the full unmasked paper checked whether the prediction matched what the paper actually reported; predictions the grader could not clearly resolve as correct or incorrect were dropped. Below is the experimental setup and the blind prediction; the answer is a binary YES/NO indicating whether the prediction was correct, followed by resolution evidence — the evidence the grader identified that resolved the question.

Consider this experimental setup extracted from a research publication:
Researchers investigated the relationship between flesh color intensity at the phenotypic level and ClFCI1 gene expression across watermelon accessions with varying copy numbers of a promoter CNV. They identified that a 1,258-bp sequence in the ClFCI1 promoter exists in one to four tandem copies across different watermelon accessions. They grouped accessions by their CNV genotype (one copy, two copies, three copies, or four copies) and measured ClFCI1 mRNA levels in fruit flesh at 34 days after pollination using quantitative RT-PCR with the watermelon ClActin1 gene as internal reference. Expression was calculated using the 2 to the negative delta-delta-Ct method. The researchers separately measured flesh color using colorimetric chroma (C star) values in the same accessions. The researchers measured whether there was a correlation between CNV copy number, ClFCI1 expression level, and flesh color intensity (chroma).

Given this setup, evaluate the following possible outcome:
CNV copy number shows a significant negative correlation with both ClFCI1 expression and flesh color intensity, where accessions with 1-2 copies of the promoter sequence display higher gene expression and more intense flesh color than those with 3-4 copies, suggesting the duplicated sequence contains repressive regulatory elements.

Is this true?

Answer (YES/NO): NO